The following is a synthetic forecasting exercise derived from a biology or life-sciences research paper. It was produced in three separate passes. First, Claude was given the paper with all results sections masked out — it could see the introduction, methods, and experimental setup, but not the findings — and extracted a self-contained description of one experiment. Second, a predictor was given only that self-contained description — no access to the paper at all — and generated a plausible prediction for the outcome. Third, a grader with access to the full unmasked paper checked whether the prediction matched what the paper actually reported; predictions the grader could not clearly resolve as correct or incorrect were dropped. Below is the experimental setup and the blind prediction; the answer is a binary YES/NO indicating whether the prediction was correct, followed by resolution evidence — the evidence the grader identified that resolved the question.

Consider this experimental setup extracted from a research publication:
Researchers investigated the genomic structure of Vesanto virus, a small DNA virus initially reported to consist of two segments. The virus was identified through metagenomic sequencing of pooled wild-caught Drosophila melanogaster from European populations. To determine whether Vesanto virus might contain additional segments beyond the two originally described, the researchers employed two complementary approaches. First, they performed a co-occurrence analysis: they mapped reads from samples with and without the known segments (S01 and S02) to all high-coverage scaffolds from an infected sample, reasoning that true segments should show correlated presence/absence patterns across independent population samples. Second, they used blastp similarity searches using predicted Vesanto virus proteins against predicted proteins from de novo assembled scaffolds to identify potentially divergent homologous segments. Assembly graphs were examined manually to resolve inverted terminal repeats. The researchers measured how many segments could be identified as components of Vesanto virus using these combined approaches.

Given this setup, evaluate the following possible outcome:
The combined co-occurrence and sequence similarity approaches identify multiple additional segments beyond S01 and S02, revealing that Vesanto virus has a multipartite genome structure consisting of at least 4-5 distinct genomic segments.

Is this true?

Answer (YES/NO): YES